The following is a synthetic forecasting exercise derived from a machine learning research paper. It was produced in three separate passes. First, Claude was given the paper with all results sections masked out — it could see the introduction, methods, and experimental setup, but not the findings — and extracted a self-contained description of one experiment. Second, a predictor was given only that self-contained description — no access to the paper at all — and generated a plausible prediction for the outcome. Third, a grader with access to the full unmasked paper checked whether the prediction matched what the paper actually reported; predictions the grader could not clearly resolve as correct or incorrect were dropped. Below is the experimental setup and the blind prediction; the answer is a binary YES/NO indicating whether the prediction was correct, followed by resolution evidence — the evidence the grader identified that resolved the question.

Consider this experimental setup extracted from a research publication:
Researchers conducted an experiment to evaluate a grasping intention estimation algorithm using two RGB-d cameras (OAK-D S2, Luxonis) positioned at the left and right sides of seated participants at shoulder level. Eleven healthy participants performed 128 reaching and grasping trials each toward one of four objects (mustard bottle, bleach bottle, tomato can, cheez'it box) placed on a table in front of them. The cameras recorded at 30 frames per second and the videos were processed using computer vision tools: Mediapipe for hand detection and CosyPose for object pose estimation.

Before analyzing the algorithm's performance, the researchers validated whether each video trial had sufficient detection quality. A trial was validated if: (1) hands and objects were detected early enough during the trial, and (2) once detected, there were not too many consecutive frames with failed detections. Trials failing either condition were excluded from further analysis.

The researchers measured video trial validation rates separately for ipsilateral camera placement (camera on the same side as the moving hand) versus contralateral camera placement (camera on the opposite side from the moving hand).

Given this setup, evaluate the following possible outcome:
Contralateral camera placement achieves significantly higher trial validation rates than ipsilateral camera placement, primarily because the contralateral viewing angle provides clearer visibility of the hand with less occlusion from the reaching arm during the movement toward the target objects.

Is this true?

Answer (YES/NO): NO